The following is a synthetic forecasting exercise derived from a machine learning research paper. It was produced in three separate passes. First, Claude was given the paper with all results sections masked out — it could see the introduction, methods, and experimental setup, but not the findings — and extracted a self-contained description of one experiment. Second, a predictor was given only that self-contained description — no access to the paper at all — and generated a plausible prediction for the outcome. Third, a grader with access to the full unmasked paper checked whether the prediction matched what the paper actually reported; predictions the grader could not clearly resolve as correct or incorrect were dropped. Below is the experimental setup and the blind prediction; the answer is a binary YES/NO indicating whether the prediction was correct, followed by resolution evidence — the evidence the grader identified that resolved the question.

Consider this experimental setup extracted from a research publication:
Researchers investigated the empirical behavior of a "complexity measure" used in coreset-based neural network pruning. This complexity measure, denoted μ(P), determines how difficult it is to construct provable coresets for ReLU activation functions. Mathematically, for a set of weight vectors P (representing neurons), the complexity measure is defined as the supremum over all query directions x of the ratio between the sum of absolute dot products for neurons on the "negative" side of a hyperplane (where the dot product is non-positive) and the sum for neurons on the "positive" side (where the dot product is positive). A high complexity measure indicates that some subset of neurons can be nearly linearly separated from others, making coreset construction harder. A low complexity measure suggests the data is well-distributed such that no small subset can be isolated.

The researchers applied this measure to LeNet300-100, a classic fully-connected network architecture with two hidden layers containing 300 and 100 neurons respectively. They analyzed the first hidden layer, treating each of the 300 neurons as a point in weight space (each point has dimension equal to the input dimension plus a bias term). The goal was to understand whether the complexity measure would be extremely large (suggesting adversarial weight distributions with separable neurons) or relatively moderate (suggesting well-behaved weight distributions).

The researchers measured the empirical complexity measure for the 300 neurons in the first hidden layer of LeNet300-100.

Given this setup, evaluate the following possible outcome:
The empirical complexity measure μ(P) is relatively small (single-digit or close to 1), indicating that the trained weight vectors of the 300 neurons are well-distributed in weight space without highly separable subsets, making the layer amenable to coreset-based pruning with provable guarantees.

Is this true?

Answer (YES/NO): NO